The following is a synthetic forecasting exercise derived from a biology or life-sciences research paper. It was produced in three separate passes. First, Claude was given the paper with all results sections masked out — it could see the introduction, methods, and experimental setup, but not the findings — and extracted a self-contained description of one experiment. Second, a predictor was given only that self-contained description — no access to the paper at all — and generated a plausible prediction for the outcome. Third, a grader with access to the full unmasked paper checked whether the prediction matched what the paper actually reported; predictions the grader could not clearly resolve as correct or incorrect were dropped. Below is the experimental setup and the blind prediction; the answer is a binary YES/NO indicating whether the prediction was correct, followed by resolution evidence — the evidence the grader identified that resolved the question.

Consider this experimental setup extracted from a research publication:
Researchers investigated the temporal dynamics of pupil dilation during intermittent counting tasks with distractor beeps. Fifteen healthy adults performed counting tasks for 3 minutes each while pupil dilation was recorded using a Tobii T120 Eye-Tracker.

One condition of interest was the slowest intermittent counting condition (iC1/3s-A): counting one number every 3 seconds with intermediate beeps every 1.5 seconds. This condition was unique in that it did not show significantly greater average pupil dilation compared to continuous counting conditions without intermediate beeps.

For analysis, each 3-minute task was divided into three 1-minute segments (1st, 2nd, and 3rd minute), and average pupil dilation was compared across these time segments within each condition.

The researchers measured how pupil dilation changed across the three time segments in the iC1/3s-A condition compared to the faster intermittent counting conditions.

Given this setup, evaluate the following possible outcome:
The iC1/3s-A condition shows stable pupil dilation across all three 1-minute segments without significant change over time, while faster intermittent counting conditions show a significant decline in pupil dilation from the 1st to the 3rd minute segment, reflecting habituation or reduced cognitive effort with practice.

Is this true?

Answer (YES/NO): YES